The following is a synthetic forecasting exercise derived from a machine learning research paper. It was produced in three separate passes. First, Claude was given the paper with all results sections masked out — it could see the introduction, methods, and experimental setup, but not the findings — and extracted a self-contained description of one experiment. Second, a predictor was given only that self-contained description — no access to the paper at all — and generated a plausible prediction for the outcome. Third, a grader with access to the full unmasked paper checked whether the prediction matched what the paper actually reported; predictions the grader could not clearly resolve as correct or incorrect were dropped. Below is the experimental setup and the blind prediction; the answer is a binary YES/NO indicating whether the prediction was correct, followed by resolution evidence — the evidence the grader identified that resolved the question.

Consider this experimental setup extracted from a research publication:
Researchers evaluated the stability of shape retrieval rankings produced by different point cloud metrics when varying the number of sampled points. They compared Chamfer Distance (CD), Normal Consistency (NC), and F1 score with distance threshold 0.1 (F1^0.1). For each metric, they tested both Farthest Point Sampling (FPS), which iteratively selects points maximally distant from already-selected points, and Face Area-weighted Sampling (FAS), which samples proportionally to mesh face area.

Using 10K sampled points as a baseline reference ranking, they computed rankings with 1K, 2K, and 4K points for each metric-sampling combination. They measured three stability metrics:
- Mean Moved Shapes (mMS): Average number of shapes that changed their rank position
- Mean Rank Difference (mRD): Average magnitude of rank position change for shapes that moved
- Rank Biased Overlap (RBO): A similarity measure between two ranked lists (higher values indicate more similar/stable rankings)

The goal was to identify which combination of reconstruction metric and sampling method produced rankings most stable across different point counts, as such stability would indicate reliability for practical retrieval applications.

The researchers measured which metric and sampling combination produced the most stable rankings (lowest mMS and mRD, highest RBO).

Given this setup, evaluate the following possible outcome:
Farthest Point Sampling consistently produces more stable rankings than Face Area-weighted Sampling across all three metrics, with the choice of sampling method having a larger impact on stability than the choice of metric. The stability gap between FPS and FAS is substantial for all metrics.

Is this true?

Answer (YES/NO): NO